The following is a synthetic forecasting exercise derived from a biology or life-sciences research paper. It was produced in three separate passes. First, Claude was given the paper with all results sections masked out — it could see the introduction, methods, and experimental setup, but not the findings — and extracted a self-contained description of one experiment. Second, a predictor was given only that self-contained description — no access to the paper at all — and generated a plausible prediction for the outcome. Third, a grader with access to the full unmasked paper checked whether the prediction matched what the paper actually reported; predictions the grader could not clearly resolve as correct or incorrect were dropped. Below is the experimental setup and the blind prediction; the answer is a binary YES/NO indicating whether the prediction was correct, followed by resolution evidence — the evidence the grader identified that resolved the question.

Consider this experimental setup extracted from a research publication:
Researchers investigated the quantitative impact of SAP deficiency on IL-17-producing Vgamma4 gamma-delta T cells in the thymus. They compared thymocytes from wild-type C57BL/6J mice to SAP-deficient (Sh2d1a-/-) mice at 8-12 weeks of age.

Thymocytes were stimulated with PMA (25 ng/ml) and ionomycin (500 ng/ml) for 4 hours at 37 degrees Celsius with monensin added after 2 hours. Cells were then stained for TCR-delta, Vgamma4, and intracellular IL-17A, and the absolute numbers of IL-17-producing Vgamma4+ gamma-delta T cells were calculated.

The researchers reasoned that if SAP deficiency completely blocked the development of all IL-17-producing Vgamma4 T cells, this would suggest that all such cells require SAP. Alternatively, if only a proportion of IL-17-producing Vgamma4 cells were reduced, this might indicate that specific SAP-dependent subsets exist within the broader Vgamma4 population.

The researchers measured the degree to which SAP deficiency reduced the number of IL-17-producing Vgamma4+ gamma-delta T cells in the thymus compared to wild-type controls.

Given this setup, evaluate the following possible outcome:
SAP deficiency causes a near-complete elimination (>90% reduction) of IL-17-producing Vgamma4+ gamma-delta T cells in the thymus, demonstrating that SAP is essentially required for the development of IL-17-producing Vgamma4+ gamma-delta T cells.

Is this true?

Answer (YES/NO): NO